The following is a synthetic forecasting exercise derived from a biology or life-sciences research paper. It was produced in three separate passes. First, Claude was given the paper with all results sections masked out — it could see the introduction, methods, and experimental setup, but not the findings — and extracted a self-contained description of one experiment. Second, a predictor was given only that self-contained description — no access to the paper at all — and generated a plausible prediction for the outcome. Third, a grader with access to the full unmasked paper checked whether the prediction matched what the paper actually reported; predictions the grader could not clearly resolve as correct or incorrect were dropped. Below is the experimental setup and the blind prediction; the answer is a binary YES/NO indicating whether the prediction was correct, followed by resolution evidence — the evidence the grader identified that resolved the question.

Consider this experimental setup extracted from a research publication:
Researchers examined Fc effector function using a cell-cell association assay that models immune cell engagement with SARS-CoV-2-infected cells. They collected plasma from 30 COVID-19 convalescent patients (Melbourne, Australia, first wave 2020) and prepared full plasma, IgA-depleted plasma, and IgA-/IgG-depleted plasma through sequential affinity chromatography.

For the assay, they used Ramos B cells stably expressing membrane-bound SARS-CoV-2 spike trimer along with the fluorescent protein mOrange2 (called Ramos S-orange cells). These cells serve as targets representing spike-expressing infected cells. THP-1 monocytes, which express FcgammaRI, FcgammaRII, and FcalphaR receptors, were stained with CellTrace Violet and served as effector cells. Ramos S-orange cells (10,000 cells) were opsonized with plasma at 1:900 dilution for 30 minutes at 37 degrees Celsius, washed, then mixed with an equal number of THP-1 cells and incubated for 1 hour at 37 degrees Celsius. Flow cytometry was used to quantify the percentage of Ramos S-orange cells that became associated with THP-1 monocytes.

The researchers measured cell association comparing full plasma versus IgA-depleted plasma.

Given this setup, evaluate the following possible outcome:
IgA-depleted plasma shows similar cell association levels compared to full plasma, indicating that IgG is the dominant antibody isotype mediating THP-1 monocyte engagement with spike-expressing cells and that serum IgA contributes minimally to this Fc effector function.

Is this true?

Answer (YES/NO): YES